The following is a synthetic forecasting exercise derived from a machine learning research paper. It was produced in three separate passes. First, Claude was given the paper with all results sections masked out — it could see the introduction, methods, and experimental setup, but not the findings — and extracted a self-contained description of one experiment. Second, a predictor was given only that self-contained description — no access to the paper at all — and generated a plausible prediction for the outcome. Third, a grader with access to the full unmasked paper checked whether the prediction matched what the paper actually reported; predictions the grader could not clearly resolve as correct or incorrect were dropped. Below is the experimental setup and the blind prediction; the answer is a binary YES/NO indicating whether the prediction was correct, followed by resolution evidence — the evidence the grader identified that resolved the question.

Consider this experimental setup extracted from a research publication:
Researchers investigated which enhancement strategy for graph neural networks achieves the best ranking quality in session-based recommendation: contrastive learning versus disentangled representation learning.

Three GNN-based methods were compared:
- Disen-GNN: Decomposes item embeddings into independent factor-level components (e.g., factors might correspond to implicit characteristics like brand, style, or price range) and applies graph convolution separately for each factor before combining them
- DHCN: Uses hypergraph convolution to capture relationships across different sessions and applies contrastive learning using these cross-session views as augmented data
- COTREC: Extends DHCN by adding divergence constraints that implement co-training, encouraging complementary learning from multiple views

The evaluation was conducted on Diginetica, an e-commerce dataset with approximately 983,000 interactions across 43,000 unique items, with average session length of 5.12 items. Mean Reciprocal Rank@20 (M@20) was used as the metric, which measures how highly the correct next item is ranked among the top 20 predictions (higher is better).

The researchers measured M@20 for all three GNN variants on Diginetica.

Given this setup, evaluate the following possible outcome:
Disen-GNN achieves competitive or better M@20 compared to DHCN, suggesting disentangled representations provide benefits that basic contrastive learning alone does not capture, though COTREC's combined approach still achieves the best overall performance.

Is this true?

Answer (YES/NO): YES